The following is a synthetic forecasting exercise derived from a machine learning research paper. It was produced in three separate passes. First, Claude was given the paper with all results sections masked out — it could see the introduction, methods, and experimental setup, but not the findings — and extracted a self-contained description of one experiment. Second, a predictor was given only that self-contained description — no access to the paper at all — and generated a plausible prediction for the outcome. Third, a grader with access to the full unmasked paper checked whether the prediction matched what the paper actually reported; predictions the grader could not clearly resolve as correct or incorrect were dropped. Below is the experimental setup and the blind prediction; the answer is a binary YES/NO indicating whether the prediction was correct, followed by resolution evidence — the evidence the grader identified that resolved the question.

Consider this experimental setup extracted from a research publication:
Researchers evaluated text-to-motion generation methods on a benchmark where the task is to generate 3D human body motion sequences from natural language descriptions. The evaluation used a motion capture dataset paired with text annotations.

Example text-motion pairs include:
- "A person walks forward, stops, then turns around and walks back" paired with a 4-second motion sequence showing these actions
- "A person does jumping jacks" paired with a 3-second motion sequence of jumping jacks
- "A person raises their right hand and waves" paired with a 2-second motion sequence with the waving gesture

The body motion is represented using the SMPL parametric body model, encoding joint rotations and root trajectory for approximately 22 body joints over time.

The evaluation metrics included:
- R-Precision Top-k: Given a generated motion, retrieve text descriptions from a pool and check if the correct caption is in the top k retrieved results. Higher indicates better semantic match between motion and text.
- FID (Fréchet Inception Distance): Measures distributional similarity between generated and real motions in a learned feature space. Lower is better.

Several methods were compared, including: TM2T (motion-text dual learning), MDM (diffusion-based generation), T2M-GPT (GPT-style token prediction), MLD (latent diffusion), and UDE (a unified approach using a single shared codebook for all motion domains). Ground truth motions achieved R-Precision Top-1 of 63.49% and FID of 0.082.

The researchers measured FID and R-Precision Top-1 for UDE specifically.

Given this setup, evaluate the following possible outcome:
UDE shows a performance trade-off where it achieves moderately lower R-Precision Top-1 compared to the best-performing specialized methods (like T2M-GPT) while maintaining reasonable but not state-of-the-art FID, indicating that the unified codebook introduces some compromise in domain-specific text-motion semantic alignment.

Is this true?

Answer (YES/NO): NO